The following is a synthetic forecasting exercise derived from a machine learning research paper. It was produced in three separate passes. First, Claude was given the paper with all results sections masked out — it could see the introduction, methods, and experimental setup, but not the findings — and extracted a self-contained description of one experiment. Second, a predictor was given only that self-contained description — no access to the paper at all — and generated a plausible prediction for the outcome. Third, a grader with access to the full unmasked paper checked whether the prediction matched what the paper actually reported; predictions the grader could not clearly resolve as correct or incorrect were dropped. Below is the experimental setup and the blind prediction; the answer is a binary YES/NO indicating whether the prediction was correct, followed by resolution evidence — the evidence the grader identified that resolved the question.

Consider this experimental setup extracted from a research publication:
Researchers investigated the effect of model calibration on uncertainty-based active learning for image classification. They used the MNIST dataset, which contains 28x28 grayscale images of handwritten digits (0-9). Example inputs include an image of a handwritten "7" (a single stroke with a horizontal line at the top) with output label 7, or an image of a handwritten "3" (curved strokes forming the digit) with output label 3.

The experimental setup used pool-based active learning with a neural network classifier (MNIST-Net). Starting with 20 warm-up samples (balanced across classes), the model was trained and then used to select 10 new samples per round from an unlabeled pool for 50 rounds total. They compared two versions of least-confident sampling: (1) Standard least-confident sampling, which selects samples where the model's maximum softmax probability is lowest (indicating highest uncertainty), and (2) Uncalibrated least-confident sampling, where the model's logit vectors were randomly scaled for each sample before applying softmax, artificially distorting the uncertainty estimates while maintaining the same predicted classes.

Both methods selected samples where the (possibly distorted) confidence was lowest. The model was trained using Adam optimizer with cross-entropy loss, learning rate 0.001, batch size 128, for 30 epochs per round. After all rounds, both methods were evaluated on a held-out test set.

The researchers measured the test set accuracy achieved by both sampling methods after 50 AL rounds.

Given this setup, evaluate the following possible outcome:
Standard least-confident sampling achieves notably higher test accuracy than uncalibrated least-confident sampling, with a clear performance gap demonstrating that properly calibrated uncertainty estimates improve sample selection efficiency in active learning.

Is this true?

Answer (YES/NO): YES